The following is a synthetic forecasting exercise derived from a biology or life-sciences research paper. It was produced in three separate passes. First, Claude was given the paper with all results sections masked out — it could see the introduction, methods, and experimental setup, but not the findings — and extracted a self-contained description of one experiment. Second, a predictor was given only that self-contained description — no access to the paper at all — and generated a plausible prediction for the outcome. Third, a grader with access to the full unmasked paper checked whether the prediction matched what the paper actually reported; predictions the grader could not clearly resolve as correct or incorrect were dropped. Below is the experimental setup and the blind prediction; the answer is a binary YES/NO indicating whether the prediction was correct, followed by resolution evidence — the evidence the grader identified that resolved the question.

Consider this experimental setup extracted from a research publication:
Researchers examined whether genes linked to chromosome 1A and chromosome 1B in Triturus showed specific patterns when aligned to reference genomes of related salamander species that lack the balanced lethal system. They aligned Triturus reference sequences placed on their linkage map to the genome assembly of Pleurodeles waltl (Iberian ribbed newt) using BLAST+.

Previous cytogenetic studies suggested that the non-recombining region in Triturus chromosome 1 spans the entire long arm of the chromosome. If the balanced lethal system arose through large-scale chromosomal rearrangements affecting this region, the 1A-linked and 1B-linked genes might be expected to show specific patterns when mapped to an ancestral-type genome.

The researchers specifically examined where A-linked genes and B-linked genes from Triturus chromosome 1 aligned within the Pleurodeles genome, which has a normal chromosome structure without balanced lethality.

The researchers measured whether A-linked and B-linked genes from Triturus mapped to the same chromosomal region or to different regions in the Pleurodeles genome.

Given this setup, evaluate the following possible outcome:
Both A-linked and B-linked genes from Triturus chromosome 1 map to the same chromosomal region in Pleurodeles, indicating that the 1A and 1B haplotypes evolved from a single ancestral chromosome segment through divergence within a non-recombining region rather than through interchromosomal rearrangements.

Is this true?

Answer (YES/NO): NO